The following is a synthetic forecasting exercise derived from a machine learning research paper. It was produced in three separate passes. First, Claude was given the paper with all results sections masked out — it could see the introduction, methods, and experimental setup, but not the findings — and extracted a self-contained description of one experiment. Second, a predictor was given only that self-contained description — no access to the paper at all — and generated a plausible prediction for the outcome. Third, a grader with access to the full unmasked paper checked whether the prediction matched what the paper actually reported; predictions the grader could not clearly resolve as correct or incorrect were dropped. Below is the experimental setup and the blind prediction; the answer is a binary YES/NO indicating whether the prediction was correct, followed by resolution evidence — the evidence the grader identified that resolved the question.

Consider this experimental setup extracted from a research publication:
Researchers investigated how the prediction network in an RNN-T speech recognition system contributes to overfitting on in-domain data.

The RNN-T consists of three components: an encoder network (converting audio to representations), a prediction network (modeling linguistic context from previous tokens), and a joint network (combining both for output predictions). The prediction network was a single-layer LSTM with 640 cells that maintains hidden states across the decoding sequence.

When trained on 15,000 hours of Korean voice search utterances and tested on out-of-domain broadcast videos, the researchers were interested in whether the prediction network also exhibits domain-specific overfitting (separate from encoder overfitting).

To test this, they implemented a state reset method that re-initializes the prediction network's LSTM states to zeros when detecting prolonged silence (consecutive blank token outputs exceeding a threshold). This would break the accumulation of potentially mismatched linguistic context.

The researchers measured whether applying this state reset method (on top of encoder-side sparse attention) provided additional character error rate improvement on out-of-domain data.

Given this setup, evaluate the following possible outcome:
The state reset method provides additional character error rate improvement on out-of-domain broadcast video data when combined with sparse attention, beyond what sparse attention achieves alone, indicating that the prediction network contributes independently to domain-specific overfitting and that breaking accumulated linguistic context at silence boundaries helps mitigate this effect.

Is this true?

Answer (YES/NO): YES